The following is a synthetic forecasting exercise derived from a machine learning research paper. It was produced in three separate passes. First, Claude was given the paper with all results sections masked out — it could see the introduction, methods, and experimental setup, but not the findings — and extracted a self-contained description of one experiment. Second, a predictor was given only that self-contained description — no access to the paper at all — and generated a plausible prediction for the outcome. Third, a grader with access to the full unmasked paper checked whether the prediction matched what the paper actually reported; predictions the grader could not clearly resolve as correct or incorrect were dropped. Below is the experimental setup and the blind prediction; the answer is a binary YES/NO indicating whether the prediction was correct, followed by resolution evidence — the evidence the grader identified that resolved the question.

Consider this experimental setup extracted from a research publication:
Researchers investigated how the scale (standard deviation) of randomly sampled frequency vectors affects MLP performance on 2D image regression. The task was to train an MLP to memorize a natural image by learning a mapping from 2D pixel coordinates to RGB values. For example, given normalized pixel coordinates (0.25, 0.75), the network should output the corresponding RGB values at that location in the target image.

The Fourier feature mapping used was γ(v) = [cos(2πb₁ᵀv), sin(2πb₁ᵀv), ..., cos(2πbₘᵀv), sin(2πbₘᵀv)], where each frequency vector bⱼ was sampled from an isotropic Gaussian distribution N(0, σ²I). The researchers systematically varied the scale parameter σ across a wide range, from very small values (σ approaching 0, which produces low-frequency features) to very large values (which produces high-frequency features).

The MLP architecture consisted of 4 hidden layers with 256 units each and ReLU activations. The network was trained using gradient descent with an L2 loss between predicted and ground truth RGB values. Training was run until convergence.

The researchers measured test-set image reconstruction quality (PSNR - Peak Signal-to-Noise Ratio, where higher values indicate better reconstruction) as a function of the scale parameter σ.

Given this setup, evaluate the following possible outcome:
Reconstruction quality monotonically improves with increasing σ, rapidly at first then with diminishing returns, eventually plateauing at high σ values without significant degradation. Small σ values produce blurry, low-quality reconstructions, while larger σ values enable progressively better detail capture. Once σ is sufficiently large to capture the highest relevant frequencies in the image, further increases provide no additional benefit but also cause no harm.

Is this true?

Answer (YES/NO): NO